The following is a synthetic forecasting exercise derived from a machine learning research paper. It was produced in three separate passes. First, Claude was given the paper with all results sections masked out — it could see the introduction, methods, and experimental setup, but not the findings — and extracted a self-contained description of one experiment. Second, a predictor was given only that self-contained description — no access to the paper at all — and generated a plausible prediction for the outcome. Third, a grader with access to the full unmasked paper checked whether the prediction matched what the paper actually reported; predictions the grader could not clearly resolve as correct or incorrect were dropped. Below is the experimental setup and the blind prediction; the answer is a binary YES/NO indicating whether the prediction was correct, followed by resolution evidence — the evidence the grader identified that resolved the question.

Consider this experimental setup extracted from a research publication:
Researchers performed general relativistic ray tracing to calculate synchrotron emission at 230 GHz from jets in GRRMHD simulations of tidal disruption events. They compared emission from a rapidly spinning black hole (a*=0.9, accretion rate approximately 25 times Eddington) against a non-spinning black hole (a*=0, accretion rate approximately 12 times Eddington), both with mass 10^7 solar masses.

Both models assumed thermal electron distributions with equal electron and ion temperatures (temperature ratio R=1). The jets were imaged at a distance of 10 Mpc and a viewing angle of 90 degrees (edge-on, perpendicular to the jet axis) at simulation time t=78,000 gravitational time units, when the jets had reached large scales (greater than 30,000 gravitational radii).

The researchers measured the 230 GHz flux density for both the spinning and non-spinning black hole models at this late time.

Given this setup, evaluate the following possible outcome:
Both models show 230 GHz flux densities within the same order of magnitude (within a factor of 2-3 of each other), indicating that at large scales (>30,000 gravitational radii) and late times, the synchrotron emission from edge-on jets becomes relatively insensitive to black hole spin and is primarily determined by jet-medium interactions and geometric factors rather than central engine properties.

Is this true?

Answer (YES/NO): NO